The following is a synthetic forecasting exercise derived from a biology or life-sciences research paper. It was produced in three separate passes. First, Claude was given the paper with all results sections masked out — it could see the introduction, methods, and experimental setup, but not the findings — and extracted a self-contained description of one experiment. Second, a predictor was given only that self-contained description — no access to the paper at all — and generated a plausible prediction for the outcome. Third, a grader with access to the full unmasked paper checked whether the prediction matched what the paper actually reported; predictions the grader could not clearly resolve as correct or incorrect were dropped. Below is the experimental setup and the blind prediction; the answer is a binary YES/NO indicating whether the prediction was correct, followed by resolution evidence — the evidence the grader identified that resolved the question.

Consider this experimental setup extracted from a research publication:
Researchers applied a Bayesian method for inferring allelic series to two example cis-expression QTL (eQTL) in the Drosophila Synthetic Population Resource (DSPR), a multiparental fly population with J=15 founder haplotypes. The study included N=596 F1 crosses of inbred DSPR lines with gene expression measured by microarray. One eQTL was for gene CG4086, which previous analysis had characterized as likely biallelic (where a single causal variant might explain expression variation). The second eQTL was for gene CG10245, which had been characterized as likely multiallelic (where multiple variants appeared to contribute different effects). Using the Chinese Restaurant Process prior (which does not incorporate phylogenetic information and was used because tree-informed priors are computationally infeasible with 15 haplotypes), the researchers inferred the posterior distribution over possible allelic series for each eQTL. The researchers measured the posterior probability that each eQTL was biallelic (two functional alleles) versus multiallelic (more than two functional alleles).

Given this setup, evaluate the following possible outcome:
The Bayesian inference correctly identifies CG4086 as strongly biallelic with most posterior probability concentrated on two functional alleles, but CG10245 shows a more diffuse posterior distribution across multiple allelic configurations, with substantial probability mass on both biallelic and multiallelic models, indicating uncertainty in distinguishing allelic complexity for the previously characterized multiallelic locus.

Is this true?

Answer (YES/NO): NO